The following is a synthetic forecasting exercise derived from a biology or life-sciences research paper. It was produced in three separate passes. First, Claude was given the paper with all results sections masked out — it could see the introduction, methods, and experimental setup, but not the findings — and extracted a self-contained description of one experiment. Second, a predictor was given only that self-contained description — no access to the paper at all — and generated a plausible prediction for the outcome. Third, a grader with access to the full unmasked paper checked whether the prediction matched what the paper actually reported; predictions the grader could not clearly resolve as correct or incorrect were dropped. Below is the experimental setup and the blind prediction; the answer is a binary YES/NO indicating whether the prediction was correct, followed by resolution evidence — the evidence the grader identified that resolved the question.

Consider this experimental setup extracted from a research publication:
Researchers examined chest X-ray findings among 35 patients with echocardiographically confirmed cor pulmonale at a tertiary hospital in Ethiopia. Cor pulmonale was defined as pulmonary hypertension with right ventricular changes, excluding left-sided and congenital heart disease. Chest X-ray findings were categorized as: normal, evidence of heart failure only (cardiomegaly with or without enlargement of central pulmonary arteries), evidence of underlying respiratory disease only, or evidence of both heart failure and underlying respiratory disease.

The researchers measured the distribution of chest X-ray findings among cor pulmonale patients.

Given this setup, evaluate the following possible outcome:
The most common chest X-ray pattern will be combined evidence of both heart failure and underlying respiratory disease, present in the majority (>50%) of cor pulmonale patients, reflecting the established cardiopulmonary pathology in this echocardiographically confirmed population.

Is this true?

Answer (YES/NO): NO